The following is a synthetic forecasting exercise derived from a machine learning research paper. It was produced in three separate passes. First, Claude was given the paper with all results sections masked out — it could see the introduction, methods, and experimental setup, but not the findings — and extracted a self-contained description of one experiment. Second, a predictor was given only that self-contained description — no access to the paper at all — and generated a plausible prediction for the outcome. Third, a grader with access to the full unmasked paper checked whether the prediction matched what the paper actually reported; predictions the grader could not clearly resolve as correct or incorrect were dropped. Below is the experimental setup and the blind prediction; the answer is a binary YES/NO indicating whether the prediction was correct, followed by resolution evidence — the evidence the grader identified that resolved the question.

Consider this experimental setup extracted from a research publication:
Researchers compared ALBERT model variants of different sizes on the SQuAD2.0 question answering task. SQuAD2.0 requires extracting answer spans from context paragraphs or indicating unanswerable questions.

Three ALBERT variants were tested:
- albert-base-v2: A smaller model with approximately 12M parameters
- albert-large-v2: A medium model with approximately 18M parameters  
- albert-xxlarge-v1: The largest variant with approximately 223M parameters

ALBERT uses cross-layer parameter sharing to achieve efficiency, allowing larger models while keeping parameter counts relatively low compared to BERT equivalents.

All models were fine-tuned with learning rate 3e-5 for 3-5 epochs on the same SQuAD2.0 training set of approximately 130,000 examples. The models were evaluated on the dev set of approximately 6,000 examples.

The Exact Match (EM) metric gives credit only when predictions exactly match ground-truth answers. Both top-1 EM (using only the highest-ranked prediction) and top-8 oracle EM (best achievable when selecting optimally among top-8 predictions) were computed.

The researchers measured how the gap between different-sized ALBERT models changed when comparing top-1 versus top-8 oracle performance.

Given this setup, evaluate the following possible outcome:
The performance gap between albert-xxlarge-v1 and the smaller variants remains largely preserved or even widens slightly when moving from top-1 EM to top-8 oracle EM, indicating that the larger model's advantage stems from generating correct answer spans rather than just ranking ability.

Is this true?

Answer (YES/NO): NO